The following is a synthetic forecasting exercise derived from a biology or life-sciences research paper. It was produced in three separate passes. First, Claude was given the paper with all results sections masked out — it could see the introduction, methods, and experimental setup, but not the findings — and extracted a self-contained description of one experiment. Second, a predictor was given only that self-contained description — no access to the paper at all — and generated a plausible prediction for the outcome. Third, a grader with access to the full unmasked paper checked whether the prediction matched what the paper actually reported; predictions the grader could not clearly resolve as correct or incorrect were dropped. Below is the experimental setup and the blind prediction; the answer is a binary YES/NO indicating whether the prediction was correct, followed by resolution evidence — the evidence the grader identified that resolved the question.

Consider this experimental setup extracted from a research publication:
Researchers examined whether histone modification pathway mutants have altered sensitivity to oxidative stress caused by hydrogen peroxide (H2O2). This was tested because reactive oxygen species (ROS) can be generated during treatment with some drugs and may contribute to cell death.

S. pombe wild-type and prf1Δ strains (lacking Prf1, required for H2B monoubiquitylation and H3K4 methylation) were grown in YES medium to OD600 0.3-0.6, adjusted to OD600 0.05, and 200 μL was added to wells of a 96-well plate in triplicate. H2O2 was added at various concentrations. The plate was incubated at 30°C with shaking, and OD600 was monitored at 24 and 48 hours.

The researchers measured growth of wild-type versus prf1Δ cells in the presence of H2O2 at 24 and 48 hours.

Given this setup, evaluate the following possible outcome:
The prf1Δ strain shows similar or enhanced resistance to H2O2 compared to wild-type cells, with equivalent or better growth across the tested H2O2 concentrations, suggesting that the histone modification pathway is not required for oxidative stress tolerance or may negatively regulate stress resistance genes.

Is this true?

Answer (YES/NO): NO